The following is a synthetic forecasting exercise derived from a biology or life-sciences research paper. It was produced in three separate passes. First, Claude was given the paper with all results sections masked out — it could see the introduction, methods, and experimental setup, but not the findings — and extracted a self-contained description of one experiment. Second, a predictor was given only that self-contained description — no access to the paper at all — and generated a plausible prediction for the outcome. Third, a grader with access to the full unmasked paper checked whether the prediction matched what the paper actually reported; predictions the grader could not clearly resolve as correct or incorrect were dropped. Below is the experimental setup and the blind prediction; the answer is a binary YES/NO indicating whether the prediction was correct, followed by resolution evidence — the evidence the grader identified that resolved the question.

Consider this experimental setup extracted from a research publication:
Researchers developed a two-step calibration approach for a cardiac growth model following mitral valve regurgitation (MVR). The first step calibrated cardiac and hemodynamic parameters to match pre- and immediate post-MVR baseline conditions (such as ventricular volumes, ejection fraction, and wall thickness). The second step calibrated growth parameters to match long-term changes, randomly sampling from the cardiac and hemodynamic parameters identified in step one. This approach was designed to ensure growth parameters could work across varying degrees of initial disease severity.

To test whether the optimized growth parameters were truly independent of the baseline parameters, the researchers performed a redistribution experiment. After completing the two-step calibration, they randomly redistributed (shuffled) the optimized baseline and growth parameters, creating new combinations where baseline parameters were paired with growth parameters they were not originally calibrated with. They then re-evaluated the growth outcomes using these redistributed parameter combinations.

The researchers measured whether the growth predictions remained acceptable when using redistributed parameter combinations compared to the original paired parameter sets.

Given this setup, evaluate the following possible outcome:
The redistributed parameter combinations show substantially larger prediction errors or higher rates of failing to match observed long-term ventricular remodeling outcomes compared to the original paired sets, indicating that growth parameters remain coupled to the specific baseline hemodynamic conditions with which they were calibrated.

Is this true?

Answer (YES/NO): NO